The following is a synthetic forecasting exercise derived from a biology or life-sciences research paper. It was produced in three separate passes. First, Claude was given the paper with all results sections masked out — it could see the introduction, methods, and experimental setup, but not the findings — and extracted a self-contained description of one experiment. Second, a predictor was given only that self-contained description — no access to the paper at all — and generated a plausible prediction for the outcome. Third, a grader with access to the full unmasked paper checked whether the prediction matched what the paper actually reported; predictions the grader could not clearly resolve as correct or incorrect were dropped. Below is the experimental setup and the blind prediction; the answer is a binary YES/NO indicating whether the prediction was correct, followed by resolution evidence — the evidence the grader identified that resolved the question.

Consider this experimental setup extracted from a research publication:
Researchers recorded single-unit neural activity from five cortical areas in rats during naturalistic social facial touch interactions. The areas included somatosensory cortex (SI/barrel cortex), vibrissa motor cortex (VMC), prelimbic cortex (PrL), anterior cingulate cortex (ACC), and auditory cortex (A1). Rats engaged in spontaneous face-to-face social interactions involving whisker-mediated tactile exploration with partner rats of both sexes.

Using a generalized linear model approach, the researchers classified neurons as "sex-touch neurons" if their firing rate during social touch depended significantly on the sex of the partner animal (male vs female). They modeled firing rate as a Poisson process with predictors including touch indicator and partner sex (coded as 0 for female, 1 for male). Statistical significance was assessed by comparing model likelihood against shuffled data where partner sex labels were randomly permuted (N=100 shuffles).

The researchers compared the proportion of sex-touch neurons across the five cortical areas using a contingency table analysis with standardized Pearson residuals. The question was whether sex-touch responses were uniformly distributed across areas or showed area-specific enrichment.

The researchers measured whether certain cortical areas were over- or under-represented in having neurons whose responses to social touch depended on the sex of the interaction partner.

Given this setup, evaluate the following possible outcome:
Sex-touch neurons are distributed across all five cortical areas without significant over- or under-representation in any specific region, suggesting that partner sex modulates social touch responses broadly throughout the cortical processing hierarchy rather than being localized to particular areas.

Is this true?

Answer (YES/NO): YES